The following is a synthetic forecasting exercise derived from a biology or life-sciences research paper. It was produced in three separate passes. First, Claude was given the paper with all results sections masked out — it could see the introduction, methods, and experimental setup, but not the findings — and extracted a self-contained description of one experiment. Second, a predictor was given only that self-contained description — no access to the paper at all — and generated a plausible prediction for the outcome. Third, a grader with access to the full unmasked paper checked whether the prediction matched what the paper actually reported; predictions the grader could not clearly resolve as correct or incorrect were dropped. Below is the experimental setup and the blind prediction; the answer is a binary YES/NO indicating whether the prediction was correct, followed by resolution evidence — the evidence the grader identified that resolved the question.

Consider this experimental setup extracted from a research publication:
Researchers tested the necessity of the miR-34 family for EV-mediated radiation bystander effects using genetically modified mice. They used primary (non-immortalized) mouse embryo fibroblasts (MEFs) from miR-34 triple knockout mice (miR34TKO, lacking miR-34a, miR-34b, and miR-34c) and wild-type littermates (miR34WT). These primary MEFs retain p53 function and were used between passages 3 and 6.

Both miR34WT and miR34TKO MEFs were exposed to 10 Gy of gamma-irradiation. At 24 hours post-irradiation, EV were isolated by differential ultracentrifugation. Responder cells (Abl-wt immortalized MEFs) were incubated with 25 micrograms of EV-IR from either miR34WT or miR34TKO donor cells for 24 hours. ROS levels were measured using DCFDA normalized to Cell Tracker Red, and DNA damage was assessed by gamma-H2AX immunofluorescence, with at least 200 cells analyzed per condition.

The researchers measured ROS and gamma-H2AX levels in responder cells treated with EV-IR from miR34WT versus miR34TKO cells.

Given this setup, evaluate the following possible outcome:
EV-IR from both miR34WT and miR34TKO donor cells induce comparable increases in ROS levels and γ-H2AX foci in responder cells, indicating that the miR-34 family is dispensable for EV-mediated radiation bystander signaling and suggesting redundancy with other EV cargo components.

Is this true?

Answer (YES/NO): NO